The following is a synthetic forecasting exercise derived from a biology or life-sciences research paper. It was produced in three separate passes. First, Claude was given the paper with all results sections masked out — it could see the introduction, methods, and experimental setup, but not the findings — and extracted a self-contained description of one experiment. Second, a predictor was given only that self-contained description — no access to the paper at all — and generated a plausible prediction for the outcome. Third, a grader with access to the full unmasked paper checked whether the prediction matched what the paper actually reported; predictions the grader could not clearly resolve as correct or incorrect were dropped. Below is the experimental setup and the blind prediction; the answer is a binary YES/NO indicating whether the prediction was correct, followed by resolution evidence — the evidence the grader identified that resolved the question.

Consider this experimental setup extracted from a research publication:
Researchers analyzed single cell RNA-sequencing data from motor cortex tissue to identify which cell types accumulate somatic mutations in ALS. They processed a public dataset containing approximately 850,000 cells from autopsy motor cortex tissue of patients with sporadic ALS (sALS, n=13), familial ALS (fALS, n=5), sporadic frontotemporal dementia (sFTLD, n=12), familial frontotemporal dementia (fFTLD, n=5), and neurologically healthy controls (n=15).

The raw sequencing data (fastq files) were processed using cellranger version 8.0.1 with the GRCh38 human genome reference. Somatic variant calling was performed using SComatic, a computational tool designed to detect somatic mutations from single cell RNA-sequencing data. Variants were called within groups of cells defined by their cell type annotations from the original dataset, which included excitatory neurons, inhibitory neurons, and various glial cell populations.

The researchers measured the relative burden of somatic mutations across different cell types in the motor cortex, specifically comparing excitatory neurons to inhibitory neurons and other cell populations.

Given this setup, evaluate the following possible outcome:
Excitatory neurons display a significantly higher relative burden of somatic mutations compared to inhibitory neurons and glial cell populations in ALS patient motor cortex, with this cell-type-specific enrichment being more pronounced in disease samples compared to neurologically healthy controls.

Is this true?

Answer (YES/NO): YES